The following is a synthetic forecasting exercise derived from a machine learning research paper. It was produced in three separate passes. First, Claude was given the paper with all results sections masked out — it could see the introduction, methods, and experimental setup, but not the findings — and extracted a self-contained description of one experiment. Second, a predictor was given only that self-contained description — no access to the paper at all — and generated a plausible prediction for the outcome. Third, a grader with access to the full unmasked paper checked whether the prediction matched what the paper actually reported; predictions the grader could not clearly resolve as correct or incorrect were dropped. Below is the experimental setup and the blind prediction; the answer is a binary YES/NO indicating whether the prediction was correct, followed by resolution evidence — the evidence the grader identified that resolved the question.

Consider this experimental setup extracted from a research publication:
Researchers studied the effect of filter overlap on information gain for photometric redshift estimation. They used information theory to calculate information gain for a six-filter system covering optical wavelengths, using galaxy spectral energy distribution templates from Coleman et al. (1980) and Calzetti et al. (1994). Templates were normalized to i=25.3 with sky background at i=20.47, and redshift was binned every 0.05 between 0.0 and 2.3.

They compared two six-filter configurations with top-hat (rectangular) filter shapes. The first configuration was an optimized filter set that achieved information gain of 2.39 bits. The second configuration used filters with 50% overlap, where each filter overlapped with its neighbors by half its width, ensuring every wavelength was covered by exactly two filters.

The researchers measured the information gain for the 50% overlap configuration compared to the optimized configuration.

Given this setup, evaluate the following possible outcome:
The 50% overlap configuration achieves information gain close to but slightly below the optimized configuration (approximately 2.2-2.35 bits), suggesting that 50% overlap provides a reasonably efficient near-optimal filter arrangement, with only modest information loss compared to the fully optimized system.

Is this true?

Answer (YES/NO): NO